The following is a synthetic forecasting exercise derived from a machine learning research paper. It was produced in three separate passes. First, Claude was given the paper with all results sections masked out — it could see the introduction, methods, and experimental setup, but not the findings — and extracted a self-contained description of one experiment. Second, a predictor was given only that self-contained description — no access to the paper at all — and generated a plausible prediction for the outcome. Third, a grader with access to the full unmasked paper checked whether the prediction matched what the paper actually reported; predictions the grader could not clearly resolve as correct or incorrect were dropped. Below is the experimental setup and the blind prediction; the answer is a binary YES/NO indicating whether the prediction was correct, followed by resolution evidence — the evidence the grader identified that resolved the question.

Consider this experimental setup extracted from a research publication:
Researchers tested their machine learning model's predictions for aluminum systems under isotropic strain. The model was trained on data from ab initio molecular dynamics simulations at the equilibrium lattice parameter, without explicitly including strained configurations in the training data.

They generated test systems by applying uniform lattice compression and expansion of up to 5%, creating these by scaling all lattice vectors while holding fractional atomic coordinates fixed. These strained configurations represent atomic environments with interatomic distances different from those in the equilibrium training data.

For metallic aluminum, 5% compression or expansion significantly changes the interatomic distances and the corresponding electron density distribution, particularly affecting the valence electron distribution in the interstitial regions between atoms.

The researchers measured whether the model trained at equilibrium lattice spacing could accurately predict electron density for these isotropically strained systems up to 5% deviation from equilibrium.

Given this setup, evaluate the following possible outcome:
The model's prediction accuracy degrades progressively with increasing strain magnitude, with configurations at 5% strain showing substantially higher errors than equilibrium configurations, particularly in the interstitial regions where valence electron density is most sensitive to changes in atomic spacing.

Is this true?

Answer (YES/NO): NO